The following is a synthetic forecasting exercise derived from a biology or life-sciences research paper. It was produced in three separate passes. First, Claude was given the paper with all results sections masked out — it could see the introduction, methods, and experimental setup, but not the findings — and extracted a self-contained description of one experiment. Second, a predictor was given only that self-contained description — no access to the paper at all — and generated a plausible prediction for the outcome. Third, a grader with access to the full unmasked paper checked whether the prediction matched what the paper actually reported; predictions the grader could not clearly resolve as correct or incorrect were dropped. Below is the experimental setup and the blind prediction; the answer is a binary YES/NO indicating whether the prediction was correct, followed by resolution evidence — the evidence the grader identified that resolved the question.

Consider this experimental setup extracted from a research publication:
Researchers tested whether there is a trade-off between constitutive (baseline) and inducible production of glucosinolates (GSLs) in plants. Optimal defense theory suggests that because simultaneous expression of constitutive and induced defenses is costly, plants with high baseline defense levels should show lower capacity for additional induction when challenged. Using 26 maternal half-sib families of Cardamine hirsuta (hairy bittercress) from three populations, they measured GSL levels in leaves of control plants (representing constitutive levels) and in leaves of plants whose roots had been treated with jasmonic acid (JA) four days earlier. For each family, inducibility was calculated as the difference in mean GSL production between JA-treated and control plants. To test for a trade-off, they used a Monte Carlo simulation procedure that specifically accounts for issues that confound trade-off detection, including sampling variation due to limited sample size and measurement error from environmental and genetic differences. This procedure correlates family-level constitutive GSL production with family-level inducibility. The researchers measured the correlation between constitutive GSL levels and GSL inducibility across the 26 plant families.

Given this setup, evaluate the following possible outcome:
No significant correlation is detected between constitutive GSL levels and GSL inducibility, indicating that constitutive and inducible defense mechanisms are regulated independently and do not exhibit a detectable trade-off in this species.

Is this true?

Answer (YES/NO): NO